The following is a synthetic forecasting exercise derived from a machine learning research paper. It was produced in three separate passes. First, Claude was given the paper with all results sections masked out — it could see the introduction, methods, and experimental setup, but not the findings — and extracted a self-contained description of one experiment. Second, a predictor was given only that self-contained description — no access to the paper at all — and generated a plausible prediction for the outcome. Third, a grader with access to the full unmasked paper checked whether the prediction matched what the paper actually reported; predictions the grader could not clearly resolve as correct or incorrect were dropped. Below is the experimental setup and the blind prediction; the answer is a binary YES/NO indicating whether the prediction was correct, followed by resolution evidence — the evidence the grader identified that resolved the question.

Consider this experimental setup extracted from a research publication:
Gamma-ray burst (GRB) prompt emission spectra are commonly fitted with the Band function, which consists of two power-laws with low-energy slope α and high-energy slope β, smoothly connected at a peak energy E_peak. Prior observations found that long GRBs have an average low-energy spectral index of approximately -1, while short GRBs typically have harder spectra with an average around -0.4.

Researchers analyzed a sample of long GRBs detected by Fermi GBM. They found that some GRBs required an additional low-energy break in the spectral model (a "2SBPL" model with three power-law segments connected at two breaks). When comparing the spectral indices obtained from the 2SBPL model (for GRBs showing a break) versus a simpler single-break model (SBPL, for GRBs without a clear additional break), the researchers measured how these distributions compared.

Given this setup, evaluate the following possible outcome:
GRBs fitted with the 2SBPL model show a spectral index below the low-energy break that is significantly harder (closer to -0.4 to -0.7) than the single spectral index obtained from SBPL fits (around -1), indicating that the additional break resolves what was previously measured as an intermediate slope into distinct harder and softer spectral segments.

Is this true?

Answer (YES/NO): YES